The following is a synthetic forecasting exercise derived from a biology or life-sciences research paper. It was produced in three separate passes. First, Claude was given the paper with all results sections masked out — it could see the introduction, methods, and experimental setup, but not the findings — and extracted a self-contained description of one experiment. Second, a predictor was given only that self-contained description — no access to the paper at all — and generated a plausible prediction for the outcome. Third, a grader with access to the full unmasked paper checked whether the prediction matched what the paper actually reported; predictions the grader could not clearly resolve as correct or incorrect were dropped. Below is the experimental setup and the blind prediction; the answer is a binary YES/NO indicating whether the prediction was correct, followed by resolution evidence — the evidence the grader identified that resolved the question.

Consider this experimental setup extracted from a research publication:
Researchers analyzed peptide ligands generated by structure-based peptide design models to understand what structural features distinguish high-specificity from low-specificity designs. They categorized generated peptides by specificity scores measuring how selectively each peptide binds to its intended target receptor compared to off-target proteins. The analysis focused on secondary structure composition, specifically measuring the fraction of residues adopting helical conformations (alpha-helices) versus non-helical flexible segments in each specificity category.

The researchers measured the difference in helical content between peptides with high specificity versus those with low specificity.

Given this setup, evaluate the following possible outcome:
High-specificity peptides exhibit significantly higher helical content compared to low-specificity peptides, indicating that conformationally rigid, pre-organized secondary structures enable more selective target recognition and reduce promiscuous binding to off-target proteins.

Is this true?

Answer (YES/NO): YES